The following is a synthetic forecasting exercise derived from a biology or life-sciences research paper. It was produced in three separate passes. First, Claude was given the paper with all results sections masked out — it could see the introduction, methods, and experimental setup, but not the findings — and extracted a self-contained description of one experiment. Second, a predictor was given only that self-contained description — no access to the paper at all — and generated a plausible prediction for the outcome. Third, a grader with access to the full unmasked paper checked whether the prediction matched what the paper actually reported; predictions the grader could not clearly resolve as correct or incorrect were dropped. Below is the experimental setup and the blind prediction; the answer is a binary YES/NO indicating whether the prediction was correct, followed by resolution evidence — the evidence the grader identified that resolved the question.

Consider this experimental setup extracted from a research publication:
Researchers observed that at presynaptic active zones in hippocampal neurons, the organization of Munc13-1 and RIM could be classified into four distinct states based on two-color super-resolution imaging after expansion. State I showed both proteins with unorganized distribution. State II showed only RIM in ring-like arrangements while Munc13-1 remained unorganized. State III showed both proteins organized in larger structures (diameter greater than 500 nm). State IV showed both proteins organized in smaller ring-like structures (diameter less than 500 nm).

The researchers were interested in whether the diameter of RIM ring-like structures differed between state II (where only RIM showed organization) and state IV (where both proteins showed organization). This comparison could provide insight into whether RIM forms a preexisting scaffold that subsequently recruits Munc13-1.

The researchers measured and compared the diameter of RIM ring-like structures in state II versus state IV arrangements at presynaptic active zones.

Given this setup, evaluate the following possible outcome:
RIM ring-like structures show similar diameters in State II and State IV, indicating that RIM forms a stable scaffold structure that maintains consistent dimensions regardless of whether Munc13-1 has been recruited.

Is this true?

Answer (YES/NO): YES